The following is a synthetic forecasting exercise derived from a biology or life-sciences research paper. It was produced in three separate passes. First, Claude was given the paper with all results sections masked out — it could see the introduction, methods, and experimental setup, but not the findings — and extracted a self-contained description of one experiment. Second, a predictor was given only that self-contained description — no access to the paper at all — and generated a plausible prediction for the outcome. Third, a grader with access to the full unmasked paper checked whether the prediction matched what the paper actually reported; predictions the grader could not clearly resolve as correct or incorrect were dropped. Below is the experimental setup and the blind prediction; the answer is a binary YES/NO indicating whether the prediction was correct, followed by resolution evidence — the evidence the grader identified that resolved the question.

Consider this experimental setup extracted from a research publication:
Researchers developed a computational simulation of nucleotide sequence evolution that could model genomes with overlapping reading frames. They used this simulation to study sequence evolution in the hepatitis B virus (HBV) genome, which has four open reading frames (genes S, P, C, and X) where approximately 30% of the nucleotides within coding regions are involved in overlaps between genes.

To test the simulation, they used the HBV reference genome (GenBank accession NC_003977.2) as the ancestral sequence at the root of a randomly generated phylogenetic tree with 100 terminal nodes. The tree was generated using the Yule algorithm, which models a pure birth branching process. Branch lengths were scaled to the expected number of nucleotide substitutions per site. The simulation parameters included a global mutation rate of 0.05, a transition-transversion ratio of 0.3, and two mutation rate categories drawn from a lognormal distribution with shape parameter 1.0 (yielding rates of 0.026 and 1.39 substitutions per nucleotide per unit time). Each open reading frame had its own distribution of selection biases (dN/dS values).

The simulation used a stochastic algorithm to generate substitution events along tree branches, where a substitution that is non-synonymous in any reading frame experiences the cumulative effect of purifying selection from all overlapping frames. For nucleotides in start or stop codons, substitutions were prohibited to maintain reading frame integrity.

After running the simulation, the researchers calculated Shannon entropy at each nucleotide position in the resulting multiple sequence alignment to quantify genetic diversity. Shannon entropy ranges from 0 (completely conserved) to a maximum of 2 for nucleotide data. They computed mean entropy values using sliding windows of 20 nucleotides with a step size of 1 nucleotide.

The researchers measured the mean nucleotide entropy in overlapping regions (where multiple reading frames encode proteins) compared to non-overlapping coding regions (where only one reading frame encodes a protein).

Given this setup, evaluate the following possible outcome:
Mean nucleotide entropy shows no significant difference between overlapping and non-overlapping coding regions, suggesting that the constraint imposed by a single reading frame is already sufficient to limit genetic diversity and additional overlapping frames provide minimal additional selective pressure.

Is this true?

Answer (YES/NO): NO